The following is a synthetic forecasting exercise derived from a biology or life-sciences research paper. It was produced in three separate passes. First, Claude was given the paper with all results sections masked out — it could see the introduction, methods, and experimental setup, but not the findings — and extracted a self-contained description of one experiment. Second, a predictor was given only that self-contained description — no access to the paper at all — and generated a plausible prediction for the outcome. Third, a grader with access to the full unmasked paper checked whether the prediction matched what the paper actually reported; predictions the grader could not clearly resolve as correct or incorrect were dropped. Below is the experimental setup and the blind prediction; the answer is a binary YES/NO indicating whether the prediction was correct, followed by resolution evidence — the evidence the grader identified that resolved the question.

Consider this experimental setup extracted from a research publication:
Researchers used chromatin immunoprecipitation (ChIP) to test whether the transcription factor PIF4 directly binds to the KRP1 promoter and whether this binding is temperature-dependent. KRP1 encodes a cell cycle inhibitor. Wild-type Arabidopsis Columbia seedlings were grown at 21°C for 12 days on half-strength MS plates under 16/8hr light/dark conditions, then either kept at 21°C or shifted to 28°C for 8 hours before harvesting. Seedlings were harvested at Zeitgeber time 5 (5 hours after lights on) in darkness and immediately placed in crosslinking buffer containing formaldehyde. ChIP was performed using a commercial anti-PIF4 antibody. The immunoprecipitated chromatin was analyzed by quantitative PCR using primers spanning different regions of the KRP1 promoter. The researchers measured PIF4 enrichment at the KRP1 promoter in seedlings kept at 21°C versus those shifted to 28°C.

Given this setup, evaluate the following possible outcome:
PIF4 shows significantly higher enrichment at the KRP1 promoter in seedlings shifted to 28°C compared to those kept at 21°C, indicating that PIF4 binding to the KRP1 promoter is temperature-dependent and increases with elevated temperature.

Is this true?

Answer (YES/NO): YES